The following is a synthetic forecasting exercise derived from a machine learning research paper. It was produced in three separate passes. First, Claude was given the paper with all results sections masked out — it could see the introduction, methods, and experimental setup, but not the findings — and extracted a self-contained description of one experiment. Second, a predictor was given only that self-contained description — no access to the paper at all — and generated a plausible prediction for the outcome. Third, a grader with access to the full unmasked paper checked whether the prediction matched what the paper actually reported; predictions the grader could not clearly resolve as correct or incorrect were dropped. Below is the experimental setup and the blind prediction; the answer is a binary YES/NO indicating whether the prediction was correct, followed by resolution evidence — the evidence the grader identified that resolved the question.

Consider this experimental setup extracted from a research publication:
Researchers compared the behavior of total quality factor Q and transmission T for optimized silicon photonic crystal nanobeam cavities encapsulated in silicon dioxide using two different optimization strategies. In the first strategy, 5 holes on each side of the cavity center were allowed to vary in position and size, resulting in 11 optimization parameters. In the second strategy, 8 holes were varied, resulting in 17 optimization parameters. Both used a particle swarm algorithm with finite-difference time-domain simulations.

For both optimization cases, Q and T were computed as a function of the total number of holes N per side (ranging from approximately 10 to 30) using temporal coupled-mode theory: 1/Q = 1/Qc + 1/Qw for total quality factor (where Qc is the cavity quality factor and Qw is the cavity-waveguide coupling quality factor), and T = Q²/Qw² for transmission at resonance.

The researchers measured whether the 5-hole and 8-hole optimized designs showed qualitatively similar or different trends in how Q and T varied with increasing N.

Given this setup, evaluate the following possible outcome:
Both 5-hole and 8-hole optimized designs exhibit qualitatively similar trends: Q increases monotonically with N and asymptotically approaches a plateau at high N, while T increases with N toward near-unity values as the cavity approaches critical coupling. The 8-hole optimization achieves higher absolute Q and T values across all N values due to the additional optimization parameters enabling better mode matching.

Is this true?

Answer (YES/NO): NO